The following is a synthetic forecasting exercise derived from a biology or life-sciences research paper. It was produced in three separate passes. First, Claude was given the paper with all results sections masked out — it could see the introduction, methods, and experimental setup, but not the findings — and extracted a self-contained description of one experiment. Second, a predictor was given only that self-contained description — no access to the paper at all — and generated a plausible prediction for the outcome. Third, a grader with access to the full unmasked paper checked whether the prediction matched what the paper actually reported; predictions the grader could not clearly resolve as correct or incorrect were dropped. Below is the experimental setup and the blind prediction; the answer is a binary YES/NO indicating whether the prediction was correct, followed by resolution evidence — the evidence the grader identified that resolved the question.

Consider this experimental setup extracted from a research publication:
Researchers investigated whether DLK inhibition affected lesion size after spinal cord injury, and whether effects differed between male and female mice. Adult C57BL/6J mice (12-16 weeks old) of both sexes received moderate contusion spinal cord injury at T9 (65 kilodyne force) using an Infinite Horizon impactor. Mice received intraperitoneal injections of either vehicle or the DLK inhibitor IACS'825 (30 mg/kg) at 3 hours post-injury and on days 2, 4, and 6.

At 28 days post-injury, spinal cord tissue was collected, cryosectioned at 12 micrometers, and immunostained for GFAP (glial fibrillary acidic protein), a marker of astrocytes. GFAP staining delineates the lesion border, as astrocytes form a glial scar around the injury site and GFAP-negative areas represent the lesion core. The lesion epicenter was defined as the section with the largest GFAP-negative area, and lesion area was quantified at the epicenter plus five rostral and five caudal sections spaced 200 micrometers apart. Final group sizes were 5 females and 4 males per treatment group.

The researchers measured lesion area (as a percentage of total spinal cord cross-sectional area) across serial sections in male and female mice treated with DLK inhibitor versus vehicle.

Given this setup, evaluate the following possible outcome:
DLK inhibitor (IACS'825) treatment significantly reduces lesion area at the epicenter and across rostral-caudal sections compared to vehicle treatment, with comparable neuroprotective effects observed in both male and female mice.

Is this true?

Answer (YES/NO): NO